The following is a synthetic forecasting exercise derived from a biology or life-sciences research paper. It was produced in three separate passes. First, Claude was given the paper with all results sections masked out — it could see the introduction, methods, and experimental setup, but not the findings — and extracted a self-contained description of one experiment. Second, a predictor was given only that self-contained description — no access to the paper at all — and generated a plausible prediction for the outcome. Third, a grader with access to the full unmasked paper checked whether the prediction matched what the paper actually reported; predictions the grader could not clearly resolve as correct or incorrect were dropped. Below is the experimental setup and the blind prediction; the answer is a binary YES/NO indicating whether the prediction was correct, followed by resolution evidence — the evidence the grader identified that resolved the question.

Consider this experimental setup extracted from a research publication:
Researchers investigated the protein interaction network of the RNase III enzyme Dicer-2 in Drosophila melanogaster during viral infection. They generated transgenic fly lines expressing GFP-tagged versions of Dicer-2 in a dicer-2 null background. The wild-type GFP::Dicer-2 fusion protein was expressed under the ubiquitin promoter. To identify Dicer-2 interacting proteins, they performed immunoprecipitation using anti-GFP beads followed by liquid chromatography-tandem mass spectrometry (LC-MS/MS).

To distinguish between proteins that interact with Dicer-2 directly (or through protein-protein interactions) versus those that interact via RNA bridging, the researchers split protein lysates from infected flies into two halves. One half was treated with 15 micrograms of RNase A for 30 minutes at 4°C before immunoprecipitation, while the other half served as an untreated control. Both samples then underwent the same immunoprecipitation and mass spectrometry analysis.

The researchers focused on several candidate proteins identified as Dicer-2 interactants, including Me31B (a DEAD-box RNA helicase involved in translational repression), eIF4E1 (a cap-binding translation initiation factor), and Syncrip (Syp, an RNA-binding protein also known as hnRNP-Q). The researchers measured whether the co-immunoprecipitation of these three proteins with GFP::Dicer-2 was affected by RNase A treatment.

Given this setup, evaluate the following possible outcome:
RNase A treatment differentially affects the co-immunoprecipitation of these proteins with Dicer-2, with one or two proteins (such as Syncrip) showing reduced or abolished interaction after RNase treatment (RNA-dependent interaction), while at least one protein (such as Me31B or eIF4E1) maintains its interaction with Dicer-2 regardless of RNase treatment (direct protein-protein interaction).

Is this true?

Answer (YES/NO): YES